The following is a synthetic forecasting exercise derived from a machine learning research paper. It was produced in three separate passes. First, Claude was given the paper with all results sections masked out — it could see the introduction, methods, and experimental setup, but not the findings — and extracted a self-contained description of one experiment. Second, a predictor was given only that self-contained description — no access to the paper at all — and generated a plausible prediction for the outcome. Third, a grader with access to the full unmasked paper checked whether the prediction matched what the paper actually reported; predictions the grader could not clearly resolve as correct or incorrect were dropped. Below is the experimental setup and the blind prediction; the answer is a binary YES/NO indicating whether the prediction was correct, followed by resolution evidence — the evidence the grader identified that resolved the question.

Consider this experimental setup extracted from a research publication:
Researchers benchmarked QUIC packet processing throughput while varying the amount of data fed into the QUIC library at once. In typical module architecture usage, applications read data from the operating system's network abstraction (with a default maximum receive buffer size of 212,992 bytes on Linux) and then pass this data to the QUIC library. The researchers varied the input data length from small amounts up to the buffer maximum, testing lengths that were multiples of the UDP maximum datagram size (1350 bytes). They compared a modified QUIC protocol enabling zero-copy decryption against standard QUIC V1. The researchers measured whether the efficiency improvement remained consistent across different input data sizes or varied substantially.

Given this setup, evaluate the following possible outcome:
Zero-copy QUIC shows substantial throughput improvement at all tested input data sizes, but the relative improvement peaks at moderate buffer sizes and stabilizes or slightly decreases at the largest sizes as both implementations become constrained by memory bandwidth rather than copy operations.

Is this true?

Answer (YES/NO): NO